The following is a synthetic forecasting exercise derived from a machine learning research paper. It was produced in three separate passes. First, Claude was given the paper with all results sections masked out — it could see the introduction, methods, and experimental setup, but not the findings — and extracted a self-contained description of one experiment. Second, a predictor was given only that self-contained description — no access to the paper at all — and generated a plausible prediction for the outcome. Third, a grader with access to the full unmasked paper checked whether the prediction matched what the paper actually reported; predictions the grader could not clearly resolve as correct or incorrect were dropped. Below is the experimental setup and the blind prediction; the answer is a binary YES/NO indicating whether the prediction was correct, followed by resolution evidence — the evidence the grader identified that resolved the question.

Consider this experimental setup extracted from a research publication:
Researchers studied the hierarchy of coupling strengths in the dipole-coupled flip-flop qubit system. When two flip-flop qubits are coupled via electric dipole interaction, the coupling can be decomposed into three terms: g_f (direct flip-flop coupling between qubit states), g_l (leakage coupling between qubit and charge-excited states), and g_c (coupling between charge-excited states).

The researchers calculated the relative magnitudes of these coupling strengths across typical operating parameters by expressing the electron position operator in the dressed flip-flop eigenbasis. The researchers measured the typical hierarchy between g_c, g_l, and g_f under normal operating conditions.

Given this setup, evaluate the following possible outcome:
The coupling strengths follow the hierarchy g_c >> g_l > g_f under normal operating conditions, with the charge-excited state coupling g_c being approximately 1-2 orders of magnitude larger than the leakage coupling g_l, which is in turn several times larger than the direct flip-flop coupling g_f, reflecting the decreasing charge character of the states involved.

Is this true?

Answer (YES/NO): NO